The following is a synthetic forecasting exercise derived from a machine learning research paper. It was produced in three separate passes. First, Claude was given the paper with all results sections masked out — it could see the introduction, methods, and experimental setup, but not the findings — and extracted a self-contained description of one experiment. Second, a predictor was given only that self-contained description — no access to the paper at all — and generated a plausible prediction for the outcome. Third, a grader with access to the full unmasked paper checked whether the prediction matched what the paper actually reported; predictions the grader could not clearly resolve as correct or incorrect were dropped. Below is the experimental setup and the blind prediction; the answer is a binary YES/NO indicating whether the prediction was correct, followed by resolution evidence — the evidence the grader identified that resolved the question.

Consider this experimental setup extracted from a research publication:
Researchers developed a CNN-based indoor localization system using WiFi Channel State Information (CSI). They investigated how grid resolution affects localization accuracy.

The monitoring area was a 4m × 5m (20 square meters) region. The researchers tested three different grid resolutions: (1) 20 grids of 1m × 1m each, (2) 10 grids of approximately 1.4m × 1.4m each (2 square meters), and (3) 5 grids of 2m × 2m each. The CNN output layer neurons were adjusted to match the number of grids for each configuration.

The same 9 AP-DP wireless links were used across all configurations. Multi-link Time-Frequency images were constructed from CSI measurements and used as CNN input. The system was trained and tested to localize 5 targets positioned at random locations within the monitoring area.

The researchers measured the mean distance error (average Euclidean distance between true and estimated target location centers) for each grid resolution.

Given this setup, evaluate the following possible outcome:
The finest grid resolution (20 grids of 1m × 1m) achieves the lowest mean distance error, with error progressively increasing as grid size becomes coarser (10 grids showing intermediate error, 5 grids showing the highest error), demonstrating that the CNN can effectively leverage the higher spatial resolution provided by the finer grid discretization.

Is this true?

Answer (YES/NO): NO